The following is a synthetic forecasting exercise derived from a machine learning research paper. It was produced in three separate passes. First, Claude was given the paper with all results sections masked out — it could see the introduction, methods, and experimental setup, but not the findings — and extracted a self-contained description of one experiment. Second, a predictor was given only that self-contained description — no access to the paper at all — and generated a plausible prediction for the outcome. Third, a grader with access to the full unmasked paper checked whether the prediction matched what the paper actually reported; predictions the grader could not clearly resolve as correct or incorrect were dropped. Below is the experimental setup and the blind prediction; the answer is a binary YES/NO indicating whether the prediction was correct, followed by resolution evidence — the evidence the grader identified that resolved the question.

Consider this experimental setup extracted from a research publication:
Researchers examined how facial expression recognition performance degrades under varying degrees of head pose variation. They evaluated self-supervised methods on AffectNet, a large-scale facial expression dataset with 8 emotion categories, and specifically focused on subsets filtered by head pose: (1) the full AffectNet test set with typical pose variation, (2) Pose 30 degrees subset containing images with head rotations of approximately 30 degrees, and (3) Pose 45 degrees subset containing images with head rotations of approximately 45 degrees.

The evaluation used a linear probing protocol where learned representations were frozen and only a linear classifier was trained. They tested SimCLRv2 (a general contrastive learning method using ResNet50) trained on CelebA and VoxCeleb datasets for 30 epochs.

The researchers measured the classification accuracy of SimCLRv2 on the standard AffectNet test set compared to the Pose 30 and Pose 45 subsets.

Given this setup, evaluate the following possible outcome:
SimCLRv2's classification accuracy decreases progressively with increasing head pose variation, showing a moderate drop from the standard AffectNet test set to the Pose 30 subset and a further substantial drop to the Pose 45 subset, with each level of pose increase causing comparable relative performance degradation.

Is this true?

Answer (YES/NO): NO